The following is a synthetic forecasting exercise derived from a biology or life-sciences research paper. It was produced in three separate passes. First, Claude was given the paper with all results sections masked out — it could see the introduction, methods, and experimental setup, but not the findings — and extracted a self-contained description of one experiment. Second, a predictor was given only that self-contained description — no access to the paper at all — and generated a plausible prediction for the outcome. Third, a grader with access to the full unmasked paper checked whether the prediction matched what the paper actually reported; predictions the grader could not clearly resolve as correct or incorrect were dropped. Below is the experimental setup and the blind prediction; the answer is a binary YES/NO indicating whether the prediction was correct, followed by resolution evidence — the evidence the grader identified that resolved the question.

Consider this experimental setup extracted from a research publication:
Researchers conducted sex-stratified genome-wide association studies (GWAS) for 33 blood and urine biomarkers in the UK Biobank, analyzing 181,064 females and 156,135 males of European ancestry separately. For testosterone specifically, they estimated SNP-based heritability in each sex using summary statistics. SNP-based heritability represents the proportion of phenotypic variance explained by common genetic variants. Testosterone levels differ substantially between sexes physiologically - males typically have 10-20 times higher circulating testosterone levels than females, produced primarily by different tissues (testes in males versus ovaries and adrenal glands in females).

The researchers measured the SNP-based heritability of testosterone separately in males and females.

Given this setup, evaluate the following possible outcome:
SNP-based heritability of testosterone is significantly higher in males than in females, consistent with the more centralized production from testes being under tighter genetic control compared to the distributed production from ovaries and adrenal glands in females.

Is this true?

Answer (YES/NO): YES